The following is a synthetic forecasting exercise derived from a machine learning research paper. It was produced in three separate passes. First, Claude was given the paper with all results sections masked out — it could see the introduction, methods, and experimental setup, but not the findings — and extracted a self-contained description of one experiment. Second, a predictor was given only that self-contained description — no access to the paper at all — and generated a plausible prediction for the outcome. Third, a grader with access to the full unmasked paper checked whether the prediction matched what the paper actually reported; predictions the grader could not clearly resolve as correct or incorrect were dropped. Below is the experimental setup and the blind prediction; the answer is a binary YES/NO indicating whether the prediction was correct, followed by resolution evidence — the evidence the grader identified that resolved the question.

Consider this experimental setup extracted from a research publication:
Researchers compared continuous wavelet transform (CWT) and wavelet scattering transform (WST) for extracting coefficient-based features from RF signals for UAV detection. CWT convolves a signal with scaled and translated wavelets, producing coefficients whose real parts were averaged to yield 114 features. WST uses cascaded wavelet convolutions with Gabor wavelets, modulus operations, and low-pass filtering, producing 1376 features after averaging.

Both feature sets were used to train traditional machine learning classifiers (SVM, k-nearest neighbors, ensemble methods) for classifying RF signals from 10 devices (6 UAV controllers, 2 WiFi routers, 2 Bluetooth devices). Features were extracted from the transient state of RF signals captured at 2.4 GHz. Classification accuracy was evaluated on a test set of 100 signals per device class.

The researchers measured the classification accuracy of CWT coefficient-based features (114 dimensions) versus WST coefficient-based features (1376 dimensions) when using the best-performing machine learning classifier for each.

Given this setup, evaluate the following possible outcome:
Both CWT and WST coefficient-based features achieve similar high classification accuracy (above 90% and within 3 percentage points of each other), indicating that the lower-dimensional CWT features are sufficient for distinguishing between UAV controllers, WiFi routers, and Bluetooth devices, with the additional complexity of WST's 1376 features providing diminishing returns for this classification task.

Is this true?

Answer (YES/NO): NO